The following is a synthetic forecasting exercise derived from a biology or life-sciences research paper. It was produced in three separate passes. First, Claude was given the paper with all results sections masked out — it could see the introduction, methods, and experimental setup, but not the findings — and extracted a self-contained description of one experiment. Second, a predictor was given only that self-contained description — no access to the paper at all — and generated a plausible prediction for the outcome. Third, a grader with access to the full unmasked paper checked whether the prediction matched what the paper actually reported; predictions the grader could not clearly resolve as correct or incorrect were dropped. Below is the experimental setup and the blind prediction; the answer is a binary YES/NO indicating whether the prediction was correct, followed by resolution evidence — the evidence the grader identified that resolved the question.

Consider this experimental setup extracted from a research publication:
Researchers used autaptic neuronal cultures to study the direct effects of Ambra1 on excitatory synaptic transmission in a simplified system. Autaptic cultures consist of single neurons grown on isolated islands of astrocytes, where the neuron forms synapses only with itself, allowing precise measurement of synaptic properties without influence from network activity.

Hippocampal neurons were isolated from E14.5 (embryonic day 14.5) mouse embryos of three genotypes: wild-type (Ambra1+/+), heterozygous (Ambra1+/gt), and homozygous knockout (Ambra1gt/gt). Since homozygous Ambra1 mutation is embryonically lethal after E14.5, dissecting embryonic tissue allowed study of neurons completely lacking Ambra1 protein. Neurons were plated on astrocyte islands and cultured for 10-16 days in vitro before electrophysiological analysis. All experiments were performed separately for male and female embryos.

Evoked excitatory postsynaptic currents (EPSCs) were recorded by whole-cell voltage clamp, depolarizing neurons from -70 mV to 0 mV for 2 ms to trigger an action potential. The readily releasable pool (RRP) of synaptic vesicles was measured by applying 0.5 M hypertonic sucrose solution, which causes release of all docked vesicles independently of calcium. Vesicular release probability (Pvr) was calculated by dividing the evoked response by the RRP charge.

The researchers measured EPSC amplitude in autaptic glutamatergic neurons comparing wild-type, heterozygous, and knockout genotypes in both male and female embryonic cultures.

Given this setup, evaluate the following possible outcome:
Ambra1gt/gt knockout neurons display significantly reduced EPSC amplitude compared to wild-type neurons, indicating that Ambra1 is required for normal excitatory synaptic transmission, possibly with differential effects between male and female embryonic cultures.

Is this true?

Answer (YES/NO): YES